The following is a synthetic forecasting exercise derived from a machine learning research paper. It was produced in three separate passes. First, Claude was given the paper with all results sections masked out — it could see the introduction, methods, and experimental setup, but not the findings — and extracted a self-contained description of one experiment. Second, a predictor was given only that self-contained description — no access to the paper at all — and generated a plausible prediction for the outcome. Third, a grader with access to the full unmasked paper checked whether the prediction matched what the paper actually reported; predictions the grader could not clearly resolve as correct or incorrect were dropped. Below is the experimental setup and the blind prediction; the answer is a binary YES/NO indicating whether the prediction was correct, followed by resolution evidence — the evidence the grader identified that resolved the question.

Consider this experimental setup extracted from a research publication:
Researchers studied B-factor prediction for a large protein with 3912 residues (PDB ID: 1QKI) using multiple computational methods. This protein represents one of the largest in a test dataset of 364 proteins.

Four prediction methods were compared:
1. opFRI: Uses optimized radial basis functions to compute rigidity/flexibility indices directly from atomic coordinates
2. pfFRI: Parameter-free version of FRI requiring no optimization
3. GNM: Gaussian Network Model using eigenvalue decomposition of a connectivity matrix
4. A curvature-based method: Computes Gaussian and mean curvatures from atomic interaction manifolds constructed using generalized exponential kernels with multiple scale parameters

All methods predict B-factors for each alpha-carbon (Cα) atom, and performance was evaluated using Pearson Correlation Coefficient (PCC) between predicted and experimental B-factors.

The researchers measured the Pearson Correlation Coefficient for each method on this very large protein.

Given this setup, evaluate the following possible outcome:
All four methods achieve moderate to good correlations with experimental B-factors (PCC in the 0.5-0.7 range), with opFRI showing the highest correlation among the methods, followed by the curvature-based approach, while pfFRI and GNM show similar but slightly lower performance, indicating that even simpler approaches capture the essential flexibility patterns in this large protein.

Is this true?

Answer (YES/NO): NO